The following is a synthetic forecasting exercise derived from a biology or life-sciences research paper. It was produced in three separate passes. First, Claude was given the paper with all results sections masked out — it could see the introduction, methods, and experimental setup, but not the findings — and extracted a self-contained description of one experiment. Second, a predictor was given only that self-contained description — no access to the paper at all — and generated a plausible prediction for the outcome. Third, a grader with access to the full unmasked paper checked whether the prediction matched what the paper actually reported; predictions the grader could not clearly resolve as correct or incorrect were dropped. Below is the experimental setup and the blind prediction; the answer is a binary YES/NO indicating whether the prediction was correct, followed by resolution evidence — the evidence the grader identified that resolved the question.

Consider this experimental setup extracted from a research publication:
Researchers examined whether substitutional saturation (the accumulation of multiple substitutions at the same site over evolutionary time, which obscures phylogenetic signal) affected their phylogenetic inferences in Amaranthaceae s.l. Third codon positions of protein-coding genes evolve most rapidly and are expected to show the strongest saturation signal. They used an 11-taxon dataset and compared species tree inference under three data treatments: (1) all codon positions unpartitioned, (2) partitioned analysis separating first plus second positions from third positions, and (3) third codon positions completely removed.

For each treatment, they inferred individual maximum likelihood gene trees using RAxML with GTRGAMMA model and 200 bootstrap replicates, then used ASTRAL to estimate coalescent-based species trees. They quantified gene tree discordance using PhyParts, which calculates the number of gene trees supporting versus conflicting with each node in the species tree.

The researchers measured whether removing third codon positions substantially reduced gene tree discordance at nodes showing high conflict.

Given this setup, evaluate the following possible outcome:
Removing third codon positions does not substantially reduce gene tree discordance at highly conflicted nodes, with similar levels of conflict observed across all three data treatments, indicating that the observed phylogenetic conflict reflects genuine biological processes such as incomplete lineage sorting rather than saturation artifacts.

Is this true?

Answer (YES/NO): YES